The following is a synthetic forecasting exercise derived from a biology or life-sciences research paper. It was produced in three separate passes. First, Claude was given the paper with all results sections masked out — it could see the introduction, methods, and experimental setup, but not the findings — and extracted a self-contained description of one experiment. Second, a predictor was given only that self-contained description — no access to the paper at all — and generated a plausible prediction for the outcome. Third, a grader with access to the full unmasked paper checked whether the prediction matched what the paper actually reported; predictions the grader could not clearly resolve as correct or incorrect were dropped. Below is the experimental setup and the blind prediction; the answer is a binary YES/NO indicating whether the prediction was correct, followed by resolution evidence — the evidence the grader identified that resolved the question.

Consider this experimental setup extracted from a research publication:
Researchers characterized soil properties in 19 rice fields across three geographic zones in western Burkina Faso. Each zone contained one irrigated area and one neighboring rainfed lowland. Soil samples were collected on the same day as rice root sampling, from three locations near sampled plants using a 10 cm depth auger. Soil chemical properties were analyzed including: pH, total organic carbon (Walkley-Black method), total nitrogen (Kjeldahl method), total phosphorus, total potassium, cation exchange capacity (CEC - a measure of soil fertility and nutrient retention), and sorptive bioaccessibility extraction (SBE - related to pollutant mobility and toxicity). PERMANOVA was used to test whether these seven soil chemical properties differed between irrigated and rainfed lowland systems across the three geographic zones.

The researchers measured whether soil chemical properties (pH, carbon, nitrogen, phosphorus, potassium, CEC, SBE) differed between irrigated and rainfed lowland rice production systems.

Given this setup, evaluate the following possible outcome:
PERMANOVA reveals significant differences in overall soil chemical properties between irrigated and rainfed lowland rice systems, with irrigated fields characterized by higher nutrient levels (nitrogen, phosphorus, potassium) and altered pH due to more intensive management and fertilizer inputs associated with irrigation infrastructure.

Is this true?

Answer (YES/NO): NO